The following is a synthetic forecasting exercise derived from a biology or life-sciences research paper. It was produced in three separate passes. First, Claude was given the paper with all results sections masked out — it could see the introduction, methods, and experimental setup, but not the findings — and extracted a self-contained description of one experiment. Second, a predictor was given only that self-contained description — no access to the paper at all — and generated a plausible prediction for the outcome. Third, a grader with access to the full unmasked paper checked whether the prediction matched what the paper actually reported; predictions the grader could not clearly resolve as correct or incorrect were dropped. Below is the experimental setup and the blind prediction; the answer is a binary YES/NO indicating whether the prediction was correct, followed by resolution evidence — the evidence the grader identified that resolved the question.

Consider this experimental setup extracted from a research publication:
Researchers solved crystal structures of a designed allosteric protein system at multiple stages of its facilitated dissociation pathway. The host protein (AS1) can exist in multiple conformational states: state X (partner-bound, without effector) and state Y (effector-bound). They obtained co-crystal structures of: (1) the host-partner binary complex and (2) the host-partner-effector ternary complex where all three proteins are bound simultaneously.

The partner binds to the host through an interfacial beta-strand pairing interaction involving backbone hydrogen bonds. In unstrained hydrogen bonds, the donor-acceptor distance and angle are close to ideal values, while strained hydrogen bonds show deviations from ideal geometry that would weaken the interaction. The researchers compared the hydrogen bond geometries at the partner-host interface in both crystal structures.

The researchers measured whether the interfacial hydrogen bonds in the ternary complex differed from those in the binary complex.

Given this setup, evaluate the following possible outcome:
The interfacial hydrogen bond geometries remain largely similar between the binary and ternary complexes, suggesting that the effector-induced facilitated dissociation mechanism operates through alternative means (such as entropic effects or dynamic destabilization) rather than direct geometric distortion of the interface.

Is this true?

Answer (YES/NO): NO